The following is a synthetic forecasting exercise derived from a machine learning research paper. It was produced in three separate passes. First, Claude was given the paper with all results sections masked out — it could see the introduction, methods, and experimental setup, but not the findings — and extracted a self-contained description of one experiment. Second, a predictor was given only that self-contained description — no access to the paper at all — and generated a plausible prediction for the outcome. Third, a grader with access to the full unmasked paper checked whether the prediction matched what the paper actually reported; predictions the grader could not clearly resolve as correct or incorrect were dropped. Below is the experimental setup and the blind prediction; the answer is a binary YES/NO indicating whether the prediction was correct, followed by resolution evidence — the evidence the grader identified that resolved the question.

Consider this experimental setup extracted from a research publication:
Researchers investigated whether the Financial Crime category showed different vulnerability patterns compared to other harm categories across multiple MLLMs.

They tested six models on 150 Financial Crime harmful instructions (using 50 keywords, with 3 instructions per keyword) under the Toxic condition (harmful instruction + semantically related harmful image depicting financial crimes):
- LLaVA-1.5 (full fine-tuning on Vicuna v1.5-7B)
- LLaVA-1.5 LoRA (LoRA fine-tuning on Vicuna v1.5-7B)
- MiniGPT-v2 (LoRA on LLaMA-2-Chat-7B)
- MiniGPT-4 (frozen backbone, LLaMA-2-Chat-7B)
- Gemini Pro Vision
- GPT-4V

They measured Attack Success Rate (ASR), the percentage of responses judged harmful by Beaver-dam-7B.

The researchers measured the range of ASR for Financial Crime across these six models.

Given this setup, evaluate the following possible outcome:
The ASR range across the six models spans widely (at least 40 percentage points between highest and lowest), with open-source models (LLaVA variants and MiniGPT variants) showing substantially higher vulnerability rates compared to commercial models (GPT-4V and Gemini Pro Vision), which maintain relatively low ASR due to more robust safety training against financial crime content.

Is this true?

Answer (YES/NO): NO